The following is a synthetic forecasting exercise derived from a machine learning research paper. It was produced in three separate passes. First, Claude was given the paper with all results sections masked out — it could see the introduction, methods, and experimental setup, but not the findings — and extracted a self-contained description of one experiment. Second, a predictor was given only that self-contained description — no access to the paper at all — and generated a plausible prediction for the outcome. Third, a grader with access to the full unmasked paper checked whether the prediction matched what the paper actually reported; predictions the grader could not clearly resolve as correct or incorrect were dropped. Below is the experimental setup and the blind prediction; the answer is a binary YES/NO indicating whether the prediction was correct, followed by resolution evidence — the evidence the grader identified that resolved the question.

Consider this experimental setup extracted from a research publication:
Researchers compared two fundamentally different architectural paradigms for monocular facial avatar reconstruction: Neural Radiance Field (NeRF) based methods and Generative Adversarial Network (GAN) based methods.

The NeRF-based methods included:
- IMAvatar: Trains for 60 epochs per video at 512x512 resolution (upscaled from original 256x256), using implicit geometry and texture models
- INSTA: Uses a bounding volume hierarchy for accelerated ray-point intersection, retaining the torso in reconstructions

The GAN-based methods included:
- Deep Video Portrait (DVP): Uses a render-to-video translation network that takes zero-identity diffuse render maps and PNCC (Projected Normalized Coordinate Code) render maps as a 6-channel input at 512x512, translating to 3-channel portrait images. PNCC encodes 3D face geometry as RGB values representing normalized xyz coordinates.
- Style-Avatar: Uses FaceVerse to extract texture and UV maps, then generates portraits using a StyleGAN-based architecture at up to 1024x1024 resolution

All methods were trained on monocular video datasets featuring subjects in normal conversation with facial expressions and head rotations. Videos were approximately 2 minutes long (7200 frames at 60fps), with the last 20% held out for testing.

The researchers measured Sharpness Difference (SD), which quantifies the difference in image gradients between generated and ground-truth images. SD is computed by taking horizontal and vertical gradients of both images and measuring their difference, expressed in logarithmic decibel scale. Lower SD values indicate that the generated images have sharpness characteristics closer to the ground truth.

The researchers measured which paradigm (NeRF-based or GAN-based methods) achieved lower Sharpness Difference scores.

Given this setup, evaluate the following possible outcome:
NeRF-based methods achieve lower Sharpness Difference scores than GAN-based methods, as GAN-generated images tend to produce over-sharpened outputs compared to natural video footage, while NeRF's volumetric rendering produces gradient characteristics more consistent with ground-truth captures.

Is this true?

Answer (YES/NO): NO